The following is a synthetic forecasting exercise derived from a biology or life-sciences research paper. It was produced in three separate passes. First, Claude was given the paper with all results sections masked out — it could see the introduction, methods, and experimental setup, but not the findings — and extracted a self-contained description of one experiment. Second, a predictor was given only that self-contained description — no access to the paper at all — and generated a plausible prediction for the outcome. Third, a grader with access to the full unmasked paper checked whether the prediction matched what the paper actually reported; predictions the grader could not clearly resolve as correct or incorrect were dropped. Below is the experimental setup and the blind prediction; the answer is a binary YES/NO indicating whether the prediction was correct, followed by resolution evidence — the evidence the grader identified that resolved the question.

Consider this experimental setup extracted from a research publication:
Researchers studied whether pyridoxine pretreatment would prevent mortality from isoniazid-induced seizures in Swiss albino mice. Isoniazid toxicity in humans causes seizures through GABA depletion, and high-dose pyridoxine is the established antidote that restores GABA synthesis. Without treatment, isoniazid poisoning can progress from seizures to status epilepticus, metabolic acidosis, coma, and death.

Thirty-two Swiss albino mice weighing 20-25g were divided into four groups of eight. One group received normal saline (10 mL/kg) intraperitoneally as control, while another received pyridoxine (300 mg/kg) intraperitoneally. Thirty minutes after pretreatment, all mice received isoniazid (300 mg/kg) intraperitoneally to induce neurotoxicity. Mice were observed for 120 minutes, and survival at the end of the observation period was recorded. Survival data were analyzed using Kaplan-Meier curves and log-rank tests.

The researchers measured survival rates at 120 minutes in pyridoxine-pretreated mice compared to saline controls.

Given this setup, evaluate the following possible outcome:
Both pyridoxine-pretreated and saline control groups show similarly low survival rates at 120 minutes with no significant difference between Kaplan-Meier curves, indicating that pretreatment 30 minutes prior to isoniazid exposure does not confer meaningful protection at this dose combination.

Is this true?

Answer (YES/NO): YES